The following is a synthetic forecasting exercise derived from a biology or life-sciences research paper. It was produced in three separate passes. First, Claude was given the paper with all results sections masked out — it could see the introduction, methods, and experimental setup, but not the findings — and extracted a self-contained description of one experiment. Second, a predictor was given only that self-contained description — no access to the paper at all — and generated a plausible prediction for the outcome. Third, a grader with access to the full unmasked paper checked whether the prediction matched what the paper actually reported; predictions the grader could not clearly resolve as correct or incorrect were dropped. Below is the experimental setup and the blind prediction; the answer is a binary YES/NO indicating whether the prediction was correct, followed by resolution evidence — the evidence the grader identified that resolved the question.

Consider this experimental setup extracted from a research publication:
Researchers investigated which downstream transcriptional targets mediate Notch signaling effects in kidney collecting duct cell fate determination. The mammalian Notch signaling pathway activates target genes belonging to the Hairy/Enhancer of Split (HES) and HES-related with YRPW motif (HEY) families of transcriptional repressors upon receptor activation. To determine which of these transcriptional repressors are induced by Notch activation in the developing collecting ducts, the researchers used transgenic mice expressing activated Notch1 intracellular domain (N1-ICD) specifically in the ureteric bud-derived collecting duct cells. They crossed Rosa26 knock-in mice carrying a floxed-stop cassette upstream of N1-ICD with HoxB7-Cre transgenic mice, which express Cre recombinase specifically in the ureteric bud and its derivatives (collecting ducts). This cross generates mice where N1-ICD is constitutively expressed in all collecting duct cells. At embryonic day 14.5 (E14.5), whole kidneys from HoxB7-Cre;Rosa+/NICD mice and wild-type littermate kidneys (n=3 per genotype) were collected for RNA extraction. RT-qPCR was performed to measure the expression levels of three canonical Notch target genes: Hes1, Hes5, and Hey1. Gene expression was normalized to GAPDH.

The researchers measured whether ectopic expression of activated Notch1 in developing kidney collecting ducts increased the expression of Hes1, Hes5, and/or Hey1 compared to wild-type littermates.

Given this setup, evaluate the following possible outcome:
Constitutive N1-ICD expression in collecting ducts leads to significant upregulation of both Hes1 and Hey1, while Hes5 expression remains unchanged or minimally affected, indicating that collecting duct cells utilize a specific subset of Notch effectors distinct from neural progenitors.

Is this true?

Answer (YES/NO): NO